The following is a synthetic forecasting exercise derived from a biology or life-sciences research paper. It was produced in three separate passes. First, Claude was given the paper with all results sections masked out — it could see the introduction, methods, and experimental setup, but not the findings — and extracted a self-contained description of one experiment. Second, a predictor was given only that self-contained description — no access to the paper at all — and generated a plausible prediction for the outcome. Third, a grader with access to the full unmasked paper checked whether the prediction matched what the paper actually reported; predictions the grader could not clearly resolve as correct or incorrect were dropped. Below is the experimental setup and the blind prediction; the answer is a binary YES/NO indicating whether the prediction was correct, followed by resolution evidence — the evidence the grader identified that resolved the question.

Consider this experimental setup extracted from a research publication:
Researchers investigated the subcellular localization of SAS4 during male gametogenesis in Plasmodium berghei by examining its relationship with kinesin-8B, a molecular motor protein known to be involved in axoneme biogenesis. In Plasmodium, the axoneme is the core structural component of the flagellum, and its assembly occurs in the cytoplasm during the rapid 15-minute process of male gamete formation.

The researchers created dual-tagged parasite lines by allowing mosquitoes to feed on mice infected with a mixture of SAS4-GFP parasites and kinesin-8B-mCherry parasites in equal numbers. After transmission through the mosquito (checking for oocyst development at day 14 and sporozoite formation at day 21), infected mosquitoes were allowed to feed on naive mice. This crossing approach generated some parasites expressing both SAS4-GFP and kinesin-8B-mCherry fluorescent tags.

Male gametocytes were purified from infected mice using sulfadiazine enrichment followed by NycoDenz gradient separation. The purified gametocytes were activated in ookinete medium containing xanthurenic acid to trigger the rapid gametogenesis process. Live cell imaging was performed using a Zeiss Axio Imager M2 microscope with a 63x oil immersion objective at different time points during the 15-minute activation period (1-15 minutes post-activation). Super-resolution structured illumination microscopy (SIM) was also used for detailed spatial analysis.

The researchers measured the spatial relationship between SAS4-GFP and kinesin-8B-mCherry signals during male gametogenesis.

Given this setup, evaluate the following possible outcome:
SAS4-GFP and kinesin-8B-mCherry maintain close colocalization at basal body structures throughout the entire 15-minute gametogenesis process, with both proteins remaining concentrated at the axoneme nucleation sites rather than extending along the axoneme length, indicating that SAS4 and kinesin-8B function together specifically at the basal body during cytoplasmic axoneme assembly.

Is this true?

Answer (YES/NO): NO